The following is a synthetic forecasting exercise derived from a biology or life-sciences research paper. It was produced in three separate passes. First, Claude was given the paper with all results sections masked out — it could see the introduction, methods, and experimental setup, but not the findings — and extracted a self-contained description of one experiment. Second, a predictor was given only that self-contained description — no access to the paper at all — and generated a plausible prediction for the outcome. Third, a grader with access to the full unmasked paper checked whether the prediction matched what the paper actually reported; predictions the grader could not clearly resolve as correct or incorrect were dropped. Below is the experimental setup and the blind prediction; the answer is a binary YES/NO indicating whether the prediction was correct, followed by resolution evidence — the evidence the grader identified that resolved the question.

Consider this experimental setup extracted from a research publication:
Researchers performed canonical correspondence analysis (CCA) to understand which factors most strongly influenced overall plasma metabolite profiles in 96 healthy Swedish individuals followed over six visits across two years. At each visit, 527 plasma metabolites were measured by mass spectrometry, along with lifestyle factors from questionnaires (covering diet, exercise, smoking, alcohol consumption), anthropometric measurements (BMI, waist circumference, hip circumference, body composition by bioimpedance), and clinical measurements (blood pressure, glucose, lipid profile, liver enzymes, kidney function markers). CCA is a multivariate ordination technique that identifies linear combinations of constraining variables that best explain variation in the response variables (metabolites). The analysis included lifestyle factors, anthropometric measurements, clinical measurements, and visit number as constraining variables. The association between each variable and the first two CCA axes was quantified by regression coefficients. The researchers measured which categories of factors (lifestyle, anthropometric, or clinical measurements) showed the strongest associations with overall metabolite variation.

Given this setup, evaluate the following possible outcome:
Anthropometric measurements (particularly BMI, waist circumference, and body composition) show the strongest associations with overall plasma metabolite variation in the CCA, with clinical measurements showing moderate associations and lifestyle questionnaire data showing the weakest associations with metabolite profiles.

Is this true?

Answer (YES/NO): NO